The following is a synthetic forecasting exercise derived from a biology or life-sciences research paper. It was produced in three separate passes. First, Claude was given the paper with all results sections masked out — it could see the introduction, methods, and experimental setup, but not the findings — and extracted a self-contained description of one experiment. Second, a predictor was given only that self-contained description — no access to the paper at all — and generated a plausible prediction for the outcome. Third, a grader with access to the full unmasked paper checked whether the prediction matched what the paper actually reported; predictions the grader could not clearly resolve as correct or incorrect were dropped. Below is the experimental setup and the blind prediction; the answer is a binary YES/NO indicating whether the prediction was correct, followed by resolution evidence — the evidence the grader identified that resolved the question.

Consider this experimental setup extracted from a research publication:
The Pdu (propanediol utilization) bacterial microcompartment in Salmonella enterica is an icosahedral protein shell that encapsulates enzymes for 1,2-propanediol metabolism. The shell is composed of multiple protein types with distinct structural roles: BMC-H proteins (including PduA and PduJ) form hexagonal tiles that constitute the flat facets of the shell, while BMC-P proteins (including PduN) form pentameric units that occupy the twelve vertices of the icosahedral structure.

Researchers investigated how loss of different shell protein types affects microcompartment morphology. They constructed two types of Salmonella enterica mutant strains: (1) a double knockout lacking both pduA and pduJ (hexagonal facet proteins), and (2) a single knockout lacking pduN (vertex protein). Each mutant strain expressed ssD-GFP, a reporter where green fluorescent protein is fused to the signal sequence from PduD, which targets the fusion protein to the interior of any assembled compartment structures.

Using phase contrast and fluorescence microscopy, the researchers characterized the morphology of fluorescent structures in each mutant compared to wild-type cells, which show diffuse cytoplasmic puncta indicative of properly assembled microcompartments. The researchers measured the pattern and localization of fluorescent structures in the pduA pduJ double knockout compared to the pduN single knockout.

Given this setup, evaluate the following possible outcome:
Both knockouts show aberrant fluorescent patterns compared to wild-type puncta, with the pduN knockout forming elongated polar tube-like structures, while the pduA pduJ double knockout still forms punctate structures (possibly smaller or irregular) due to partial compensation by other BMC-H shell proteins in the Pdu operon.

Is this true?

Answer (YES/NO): NO